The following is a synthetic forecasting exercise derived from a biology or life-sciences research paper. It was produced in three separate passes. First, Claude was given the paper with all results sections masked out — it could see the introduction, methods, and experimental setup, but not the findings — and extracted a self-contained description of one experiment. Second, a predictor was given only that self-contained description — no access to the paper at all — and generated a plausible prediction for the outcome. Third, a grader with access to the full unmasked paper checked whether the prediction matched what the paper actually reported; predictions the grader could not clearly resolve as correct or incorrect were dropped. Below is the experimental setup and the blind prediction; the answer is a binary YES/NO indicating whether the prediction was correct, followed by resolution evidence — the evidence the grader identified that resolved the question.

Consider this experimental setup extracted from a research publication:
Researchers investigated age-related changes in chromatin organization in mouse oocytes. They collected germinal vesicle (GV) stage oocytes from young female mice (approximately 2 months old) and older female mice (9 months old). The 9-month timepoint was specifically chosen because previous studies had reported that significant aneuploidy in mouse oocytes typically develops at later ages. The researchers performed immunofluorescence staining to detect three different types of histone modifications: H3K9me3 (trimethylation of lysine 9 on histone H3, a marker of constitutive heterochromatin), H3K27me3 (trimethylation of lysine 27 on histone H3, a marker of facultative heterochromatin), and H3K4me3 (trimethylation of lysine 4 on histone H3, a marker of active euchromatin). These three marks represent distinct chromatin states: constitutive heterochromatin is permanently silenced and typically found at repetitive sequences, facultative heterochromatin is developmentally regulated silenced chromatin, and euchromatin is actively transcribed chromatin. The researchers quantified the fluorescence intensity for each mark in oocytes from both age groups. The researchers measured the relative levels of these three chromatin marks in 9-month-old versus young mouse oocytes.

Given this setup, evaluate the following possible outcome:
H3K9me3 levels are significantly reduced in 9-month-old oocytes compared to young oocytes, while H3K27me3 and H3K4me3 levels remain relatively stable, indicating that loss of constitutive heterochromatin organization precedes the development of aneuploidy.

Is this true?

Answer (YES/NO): NO